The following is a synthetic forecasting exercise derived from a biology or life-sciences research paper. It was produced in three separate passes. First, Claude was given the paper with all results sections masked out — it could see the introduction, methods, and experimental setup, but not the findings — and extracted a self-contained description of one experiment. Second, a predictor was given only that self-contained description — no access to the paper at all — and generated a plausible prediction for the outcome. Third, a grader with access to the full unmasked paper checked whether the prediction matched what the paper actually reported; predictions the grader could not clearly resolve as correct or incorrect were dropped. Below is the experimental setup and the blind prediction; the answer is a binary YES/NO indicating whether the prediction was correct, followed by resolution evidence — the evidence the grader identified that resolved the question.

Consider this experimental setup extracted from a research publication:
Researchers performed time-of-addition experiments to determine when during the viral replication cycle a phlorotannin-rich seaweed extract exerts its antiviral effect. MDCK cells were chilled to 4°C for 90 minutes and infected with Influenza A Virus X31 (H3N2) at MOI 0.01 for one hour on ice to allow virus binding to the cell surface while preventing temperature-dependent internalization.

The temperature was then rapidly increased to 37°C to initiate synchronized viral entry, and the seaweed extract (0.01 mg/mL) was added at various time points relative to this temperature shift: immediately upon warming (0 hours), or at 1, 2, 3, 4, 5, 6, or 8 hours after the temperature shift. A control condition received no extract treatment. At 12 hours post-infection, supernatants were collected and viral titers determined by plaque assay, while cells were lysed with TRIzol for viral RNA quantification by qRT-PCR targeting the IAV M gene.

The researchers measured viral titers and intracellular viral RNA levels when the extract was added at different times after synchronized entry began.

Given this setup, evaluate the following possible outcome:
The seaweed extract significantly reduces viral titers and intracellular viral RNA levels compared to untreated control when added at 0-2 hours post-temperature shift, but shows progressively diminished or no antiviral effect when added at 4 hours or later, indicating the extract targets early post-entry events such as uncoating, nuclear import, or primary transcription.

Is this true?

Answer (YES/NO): NO